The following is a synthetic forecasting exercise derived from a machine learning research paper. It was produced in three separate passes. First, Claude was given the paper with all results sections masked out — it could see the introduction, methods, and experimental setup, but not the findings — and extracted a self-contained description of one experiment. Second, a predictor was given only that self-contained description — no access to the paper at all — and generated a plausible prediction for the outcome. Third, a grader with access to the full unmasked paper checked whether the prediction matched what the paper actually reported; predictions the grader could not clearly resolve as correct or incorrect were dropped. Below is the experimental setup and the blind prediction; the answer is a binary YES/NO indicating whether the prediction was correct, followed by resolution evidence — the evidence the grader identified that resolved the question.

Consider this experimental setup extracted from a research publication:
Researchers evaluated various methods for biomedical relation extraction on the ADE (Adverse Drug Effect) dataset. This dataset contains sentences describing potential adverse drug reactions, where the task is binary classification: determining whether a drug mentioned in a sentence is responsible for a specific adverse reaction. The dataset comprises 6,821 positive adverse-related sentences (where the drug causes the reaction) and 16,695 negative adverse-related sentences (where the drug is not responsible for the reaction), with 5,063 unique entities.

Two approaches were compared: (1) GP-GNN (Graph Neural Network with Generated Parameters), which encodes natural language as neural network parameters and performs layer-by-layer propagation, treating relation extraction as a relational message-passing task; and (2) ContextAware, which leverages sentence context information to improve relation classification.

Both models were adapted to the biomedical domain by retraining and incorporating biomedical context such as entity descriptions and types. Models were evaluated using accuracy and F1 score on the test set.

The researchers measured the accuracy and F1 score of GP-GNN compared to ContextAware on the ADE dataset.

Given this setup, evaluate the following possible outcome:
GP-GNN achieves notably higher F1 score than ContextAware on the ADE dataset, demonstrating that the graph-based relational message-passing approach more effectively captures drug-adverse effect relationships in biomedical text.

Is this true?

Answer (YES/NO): NO